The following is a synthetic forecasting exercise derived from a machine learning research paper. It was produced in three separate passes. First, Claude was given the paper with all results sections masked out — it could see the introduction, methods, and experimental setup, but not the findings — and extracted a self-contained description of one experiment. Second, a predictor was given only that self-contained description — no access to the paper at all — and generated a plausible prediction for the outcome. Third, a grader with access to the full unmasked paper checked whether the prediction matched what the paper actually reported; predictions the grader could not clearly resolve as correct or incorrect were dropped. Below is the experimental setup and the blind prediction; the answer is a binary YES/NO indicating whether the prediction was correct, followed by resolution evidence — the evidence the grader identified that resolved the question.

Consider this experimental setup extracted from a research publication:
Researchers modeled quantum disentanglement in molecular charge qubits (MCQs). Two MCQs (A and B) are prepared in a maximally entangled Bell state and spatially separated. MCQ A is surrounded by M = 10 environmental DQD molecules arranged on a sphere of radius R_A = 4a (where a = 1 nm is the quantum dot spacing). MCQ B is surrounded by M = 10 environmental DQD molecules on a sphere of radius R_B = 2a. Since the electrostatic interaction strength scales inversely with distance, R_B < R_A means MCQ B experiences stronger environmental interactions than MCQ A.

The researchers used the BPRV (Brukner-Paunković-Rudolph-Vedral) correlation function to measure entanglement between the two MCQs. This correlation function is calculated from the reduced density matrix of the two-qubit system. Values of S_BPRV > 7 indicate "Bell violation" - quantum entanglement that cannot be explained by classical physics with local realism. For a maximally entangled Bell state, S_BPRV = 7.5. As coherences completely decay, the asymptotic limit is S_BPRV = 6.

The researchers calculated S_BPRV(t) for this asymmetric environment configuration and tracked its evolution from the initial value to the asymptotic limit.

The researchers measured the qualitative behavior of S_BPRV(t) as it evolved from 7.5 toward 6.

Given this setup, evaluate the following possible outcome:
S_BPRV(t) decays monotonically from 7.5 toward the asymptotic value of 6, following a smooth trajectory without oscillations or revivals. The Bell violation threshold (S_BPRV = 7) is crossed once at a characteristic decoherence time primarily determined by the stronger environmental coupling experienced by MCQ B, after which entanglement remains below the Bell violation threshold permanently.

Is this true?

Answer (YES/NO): NO